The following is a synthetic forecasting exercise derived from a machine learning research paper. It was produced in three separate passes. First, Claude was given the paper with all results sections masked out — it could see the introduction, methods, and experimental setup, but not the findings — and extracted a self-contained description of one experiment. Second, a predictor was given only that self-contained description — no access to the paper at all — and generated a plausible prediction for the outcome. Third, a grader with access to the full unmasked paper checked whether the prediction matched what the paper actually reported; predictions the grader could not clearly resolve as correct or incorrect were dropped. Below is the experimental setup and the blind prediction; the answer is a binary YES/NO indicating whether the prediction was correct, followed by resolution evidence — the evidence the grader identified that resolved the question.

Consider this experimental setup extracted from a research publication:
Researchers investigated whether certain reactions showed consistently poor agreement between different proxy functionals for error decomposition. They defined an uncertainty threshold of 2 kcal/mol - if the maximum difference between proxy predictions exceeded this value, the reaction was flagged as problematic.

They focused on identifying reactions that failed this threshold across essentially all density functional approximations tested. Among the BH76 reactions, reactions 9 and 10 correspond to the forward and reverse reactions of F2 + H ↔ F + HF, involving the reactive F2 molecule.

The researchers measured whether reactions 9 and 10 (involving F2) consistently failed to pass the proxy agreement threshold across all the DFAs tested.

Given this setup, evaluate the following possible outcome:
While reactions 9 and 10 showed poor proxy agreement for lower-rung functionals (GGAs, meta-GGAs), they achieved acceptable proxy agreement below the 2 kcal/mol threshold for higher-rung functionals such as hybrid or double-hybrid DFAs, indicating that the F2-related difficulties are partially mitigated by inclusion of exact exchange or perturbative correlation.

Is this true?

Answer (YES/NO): NO